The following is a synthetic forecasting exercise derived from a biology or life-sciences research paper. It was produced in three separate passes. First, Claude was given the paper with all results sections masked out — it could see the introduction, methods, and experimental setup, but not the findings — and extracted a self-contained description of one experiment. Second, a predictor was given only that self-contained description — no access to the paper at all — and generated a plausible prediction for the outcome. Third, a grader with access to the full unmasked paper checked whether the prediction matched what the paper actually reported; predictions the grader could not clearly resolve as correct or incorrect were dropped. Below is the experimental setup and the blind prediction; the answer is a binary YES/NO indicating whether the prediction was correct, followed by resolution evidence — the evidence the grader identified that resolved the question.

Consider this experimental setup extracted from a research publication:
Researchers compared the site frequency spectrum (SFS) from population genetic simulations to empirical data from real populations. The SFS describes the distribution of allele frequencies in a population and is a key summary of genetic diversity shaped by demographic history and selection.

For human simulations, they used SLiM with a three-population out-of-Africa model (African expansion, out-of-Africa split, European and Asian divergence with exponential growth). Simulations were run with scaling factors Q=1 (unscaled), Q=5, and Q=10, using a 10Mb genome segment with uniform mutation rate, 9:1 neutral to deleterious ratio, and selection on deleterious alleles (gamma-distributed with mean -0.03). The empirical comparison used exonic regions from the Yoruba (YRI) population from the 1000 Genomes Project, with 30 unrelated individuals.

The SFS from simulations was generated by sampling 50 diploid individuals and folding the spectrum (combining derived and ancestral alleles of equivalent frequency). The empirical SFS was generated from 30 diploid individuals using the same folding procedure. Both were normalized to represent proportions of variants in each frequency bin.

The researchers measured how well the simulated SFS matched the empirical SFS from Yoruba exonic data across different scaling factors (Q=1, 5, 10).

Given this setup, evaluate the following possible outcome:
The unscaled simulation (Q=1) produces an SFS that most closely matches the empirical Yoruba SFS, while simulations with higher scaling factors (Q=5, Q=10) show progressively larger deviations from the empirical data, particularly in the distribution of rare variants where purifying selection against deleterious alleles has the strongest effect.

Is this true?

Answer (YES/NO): NO